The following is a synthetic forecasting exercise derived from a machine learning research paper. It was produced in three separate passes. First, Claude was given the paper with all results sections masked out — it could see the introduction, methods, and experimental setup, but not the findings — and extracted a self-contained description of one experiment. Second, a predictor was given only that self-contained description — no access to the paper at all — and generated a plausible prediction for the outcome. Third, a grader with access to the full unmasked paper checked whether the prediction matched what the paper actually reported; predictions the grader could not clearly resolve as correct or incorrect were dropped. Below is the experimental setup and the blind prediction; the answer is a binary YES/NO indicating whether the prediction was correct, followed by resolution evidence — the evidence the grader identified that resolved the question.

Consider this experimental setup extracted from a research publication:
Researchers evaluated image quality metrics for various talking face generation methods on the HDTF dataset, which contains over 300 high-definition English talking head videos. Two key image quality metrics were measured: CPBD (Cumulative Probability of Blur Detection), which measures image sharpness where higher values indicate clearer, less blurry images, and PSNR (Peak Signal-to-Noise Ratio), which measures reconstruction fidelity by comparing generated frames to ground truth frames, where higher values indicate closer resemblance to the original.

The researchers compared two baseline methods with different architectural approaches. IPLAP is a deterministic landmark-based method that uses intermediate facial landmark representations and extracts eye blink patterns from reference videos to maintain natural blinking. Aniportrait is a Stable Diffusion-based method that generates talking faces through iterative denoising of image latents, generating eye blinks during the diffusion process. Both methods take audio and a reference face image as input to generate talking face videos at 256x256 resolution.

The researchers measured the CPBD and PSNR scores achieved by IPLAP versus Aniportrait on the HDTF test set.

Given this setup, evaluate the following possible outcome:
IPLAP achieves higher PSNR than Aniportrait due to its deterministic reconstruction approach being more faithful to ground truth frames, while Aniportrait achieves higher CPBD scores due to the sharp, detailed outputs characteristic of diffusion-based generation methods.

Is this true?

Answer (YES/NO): YES